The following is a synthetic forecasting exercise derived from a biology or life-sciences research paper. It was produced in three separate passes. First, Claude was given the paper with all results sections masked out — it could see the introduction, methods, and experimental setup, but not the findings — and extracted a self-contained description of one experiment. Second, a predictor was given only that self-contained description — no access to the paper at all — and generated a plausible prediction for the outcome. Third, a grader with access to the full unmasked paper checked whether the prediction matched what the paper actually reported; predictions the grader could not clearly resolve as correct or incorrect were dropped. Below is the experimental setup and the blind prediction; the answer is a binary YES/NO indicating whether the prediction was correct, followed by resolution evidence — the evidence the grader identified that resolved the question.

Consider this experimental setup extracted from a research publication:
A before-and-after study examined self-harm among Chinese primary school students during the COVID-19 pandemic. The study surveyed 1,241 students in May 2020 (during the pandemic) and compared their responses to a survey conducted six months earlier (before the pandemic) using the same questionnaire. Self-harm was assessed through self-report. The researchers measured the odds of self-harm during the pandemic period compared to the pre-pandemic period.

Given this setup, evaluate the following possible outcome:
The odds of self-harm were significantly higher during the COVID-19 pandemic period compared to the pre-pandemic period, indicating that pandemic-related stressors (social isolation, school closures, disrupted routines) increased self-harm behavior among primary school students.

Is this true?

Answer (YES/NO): YES